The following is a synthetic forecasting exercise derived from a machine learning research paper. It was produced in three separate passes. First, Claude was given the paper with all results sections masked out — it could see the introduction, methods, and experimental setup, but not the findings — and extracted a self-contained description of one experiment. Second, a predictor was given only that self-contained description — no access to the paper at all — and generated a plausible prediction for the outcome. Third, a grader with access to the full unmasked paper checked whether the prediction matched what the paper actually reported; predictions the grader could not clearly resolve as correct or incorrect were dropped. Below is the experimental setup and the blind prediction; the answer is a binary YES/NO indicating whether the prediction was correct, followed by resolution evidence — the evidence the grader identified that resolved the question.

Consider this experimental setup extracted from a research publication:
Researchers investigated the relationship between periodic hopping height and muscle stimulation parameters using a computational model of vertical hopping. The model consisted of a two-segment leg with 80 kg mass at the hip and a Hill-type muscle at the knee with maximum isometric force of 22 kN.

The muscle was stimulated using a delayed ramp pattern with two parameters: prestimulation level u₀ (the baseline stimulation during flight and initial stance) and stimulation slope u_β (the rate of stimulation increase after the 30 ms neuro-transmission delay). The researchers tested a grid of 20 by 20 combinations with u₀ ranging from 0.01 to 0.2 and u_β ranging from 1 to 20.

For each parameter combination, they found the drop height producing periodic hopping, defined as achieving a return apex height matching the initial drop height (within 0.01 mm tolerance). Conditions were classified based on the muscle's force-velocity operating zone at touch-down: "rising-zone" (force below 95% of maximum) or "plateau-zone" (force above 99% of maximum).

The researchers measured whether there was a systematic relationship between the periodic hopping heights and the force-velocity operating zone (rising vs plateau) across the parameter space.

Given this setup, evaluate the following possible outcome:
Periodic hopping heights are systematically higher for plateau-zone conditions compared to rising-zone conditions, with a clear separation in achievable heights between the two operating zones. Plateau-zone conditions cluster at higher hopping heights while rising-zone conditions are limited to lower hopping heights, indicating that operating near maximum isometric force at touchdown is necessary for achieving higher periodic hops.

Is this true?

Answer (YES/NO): YES